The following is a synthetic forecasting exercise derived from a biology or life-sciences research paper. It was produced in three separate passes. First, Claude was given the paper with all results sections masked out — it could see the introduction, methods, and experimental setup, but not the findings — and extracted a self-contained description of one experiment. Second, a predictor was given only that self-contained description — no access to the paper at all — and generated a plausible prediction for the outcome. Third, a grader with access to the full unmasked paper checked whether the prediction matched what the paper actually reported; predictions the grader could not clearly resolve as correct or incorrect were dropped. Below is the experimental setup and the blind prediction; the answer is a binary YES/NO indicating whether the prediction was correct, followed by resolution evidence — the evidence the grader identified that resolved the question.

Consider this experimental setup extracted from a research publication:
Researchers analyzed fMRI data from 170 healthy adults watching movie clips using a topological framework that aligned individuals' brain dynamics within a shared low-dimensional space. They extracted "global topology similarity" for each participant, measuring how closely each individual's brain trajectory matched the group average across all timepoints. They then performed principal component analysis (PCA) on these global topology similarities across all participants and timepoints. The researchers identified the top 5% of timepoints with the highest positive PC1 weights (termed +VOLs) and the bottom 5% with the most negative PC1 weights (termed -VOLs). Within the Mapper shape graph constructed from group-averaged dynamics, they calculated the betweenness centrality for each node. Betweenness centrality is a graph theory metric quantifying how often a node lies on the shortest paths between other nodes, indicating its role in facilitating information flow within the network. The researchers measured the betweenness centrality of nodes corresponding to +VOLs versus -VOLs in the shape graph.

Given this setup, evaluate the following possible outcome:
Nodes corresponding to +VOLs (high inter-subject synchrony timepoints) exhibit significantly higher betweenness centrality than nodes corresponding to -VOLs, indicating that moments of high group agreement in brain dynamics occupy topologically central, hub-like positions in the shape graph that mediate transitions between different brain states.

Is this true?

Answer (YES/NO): NO